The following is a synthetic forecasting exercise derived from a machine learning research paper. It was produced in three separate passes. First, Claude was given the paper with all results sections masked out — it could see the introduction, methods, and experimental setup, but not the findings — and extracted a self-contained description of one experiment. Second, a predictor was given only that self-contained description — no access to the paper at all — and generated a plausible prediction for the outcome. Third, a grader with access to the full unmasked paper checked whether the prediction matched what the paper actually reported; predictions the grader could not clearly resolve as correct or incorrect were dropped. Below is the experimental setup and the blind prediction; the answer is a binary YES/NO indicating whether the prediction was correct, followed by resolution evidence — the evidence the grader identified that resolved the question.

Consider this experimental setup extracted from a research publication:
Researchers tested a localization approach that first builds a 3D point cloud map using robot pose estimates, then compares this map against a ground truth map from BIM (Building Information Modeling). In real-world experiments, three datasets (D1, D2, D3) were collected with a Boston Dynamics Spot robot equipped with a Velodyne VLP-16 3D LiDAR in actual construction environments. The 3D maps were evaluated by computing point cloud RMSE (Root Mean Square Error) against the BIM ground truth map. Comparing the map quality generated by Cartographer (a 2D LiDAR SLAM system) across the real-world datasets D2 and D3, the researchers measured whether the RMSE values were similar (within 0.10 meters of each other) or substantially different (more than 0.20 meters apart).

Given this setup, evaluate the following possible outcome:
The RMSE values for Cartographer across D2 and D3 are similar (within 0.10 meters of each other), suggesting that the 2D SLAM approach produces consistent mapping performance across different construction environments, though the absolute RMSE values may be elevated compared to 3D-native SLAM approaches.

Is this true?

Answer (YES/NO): YES